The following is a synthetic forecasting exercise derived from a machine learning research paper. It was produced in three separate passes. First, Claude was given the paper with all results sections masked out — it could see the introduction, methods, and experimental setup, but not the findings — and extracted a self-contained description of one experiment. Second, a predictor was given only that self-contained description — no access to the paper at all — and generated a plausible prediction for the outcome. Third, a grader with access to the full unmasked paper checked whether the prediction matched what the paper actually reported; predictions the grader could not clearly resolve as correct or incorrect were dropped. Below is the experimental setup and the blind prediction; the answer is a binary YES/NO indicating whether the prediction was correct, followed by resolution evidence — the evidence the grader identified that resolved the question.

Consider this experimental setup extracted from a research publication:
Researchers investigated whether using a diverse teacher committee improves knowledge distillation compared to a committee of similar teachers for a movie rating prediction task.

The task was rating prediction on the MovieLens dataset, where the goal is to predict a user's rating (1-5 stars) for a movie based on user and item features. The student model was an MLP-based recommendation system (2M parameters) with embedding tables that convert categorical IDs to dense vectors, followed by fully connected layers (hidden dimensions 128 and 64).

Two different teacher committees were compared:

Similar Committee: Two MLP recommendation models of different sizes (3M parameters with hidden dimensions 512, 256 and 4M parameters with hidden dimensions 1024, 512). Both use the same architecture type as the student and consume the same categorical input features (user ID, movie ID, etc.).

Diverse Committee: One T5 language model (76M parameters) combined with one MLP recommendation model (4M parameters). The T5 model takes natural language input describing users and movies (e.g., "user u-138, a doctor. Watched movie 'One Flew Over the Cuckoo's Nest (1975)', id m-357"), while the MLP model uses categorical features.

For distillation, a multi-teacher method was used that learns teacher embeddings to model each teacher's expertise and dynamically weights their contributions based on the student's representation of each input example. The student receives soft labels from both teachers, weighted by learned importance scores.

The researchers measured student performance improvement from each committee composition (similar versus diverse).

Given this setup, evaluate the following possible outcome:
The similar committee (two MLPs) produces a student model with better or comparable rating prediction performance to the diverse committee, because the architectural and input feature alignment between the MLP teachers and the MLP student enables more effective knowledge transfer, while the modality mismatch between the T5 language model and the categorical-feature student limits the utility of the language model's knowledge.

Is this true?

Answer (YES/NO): NO